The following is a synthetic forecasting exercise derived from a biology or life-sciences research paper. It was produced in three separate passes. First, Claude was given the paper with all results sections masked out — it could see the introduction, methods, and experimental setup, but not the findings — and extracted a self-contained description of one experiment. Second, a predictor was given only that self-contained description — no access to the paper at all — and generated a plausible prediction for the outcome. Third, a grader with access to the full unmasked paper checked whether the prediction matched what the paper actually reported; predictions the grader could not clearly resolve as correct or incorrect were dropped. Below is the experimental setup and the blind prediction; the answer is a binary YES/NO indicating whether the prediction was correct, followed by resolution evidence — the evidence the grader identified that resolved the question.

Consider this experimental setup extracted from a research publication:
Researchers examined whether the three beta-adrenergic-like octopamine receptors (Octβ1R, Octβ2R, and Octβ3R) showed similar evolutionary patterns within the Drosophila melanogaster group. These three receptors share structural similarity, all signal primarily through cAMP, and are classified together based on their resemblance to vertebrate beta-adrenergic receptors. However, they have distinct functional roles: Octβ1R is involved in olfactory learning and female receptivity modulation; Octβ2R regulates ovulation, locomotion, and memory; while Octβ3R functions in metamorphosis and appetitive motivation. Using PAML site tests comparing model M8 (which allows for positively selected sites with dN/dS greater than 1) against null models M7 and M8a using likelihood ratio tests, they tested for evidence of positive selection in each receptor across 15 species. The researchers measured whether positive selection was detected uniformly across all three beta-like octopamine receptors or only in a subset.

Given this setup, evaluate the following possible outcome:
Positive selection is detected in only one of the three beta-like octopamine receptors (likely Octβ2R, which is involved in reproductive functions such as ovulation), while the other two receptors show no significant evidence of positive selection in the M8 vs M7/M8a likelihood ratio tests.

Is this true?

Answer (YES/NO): NO